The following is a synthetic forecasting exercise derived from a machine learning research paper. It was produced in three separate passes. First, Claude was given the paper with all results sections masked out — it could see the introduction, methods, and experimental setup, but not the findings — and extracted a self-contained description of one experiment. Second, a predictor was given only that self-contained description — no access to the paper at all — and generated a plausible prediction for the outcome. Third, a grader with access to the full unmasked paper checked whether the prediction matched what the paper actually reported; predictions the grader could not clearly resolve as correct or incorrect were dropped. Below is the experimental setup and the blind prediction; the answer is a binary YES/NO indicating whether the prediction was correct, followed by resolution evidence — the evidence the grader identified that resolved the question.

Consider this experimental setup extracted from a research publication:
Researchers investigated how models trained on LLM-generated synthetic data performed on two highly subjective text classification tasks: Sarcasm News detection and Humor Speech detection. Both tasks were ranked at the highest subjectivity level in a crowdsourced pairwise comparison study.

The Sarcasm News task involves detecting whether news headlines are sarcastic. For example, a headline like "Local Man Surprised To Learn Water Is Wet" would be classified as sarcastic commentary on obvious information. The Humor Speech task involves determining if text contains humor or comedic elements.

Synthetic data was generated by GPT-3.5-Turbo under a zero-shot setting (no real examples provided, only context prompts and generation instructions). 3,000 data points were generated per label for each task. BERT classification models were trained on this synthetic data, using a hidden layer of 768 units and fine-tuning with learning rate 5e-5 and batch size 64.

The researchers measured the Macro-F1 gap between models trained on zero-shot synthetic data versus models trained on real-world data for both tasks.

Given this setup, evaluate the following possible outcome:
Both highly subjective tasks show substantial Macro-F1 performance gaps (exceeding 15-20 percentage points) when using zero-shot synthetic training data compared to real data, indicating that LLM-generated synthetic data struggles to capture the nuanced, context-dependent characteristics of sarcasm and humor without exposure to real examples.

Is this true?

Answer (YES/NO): YES